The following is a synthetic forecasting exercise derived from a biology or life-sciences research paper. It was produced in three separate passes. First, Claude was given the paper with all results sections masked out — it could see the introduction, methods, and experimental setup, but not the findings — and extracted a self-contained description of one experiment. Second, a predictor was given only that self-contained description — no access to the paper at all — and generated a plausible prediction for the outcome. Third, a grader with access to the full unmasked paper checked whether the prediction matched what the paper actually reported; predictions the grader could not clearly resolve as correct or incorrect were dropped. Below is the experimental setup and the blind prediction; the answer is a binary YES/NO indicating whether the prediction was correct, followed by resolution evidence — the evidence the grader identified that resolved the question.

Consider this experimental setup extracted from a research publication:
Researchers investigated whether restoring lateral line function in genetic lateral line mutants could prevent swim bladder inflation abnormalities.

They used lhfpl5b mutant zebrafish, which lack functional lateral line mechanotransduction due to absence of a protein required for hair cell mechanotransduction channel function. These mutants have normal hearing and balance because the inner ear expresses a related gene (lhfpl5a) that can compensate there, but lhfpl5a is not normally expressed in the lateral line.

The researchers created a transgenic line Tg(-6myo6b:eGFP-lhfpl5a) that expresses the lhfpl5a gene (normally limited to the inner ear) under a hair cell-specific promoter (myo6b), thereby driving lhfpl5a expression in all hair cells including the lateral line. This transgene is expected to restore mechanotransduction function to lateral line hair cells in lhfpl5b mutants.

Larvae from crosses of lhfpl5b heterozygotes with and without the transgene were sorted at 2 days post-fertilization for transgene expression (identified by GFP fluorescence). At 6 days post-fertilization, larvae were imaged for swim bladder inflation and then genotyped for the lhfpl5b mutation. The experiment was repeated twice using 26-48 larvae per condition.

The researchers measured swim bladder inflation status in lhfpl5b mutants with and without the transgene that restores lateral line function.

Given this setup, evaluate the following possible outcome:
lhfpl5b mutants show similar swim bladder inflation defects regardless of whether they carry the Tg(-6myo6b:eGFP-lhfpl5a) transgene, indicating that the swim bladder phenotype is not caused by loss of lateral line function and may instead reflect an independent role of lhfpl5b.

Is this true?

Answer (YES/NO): NO